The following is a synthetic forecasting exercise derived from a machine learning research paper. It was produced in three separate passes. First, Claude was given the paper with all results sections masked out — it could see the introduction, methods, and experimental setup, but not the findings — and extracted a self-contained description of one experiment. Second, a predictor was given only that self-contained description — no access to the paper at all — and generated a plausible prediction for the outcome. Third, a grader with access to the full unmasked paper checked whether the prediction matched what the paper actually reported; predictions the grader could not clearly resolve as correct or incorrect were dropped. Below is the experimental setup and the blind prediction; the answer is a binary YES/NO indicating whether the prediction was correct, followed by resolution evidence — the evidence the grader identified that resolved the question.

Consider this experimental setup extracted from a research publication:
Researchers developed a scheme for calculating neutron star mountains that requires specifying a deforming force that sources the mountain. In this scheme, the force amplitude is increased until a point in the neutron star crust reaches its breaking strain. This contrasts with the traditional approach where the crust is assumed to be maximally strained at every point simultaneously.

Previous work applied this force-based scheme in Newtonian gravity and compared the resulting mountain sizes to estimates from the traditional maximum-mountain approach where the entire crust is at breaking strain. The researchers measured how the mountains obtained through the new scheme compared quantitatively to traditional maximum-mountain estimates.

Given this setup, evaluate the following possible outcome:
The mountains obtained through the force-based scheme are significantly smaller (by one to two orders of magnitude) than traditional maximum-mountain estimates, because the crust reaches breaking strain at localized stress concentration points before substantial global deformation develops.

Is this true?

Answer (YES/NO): NO